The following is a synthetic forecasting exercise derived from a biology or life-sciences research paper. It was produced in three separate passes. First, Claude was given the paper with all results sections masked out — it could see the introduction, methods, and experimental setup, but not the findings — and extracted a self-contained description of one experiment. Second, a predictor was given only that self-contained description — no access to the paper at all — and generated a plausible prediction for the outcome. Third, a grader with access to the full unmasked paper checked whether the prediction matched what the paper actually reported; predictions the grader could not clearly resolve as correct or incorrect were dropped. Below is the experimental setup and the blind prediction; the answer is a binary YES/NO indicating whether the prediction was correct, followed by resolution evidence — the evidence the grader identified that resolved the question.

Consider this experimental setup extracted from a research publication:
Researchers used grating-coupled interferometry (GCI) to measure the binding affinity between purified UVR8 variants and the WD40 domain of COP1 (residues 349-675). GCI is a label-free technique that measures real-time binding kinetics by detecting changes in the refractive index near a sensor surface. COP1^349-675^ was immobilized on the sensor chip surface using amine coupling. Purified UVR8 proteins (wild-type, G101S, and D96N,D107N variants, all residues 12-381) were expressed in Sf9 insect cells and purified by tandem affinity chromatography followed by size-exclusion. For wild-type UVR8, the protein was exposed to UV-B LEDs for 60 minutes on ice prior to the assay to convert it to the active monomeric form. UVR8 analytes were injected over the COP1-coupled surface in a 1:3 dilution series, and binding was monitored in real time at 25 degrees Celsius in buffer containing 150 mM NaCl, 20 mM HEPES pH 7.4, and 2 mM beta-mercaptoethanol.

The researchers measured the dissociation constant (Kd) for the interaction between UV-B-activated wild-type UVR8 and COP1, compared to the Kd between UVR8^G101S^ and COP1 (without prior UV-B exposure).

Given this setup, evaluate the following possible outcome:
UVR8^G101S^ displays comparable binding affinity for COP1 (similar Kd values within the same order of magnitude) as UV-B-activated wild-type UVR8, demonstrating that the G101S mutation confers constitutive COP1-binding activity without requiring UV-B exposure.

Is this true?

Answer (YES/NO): NO